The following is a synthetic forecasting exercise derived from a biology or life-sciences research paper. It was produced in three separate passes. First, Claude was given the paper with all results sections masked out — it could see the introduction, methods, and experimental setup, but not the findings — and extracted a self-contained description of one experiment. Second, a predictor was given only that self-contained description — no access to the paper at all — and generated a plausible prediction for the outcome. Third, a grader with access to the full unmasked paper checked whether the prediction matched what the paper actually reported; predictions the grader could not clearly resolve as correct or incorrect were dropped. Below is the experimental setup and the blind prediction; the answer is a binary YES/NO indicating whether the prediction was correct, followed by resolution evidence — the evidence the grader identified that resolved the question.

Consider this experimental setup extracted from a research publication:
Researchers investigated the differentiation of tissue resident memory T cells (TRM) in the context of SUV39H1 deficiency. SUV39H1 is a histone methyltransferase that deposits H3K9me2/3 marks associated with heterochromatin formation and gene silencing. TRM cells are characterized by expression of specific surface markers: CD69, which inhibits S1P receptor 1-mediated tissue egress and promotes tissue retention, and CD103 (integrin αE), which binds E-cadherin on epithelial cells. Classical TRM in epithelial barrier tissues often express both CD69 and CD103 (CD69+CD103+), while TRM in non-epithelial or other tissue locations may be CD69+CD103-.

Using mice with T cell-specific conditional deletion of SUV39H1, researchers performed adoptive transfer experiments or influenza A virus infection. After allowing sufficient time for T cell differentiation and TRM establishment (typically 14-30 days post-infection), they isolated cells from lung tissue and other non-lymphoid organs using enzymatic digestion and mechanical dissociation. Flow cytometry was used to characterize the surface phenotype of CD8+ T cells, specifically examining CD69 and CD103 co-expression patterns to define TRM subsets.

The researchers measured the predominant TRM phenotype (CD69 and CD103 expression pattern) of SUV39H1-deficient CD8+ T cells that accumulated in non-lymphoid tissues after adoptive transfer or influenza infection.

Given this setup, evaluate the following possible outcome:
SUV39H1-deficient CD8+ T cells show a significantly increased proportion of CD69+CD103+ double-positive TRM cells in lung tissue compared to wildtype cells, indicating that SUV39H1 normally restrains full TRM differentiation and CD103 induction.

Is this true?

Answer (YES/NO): NO